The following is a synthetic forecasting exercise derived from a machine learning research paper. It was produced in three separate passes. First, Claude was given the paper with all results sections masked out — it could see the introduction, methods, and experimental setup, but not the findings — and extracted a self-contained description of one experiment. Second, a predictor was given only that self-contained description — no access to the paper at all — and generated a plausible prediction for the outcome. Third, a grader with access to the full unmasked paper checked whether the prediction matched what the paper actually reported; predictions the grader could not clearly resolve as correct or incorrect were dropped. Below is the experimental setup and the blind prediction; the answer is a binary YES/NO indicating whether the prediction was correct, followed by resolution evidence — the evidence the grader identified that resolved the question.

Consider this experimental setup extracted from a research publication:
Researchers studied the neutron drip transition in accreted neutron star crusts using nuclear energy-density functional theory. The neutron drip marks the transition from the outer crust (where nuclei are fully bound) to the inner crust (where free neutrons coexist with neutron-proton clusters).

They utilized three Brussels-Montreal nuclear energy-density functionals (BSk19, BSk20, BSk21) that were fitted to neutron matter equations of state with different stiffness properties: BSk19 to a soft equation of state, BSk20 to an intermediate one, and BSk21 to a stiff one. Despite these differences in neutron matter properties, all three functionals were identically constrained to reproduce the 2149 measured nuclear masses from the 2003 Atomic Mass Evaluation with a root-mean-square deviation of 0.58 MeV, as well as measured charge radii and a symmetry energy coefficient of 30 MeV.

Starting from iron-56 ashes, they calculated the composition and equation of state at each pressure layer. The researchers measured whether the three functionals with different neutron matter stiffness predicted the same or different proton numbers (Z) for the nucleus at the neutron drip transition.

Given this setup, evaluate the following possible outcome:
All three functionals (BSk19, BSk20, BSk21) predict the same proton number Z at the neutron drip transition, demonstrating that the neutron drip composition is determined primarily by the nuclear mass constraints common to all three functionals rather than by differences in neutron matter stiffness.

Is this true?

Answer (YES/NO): YES